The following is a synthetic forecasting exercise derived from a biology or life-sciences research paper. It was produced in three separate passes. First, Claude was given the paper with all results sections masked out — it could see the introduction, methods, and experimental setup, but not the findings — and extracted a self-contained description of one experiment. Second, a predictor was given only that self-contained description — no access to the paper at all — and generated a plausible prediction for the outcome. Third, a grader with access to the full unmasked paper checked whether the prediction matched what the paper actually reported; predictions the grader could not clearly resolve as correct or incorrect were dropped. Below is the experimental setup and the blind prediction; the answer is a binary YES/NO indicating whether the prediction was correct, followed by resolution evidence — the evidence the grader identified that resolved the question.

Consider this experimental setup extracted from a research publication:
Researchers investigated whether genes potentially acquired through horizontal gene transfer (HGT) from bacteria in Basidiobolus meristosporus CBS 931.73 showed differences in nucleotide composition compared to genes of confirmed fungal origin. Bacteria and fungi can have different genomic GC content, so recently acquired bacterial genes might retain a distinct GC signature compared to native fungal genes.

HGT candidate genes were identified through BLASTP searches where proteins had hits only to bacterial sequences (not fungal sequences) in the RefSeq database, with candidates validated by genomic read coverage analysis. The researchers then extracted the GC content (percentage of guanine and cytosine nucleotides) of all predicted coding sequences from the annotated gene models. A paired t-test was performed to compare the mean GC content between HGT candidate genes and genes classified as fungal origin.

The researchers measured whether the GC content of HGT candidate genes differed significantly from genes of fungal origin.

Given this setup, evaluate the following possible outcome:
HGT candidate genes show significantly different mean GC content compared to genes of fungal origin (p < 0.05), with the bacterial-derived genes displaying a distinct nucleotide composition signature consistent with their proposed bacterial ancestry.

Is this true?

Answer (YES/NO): NO